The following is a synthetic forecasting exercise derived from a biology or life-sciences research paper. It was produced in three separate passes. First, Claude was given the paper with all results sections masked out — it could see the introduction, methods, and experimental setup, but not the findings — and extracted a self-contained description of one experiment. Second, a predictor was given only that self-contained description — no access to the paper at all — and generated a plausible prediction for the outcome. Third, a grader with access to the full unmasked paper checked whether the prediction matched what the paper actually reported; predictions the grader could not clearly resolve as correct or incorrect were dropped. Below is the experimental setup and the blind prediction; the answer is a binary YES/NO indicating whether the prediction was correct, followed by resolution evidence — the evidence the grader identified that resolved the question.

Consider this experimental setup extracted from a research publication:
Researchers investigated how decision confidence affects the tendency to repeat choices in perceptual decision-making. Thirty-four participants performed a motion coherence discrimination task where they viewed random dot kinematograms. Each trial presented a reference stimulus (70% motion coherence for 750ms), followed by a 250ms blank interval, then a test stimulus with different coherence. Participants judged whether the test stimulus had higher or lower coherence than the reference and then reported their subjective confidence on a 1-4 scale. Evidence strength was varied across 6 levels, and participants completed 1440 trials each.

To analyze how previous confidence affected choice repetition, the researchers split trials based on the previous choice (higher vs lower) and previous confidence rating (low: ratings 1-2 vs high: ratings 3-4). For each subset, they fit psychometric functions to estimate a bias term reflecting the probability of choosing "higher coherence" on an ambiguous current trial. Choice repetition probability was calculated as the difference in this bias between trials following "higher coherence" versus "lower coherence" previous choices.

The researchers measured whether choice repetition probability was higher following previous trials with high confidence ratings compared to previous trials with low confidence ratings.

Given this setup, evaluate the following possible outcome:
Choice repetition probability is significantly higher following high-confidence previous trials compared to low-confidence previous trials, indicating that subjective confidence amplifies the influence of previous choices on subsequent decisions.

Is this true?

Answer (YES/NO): YES